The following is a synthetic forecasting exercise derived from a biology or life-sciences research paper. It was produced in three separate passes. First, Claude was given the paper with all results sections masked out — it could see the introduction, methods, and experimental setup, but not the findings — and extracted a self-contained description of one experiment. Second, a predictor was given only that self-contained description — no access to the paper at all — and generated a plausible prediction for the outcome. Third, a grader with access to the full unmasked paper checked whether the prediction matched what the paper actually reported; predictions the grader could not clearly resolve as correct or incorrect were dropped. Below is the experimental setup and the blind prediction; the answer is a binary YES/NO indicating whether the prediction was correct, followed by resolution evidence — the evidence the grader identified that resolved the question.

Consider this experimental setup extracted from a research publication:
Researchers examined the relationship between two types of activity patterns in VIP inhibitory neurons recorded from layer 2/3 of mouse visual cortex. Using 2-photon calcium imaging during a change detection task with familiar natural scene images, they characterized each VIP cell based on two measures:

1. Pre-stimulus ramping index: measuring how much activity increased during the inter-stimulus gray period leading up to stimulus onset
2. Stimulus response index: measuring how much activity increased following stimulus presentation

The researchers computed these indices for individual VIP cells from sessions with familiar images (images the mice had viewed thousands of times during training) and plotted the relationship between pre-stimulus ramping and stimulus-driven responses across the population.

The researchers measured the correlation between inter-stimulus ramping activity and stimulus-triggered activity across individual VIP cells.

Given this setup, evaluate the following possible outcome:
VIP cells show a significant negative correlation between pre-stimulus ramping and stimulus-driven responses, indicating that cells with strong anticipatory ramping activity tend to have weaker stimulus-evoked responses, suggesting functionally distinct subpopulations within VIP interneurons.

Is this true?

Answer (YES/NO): YES